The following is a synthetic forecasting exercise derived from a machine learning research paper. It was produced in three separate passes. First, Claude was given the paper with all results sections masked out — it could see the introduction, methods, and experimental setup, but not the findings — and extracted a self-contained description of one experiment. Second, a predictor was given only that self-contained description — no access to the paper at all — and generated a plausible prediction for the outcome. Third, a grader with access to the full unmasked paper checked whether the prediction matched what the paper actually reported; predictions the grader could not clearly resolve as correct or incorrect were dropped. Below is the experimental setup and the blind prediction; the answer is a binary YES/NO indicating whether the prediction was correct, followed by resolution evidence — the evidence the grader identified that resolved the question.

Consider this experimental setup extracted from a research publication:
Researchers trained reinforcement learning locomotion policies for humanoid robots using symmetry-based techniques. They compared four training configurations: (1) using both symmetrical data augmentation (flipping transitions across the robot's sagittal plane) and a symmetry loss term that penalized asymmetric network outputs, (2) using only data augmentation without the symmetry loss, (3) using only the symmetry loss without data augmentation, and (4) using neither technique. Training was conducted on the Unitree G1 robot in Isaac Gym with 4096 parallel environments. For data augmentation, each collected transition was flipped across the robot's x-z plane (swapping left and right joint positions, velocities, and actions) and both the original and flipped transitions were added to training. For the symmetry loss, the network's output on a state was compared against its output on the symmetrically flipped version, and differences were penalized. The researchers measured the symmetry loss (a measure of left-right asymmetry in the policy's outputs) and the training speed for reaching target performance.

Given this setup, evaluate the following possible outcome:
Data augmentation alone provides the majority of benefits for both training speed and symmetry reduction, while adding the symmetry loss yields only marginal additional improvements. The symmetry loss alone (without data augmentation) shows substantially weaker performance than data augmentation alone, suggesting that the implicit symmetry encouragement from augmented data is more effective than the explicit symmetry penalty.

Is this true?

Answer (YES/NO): NO